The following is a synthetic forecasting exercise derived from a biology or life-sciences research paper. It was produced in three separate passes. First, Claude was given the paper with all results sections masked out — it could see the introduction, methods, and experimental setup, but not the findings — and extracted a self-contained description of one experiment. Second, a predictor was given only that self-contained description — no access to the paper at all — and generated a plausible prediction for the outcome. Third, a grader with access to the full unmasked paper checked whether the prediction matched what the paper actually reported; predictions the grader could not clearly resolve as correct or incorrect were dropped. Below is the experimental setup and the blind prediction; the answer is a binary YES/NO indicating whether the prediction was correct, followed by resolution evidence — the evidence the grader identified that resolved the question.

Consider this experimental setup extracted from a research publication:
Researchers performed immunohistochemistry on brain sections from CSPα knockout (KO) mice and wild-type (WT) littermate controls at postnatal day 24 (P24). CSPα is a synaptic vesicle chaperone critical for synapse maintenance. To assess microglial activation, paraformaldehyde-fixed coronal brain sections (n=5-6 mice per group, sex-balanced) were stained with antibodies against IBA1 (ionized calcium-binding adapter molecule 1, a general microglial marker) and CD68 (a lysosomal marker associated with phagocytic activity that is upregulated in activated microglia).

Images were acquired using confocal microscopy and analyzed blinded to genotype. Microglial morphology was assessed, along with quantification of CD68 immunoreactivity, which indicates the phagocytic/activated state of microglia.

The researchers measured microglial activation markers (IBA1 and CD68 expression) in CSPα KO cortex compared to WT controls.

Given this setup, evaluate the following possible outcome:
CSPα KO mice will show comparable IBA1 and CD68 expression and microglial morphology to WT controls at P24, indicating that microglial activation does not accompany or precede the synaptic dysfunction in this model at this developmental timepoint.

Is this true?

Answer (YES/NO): NO